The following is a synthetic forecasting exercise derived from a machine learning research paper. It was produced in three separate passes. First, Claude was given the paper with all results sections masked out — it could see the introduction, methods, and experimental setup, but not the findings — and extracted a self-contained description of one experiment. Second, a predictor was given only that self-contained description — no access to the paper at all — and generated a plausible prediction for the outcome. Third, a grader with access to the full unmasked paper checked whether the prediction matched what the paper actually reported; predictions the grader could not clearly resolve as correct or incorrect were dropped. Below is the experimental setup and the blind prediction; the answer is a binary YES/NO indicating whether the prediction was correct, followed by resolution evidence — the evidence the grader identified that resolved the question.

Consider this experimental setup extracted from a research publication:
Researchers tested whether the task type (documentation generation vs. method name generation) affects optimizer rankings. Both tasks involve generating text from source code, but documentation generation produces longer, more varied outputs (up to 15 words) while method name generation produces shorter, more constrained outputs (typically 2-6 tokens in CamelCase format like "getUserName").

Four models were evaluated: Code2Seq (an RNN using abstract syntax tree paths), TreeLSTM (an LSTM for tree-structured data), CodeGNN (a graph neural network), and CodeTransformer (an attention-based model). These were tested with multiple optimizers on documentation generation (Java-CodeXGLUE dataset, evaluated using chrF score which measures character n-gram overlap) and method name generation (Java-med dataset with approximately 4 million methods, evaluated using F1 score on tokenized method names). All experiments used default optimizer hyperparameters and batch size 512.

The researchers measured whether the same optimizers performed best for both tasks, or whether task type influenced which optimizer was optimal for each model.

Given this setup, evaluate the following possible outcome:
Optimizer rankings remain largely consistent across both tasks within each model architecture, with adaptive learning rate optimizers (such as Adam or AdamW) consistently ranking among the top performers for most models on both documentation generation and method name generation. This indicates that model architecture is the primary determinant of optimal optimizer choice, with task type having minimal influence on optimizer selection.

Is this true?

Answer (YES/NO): NO